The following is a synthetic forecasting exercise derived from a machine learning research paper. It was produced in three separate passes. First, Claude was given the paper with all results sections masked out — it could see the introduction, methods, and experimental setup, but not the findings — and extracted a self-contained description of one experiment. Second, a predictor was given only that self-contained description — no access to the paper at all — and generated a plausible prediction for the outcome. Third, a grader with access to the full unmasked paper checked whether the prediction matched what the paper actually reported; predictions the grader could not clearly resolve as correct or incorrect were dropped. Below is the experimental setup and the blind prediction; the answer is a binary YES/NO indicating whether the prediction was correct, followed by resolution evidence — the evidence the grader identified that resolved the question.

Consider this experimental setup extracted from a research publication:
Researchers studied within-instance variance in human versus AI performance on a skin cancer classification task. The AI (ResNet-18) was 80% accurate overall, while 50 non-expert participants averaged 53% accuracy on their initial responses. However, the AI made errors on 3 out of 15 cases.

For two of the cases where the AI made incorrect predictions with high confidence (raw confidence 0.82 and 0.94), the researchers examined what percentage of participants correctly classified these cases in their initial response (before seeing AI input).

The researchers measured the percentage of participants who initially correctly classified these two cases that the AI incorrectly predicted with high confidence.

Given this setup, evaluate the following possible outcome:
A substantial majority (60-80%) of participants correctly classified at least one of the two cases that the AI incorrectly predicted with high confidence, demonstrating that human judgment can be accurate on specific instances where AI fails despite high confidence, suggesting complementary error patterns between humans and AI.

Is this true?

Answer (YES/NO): NO